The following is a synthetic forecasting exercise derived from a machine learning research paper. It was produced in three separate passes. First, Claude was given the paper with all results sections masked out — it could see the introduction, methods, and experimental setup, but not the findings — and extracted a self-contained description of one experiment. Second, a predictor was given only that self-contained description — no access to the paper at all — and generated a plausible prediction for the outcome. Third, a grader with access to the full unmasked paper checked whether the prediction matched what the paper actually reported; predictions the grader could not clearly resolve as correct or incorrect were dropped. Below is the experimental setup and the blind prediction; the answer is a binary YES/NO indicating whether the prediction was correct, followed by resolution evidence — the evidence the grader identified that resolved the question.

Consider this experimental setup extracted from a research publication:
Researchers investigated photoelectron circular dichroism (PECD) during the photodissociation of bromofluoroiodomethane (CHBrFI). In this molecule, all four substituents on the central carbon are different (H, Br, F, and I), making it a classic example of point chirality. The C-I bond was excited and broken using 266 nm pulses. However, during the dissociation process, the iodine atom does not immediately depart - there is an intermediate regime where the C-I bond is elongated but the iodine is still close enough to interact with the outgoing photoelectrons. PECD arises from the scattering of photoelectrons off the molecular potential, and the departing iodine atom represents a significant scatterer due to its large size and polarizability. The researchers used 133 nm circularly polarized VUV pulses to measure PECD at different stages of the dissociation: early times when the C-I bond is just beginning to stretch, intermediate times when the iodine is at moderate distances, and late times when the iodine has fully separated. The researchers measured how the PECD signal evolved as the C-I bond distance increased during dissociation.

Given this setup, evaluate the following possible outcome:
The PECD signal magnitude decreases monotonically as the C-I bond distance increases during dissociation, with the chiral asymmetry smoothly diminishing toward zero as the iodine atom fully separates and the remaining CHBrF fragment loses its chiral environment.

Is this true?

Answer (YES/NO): NO